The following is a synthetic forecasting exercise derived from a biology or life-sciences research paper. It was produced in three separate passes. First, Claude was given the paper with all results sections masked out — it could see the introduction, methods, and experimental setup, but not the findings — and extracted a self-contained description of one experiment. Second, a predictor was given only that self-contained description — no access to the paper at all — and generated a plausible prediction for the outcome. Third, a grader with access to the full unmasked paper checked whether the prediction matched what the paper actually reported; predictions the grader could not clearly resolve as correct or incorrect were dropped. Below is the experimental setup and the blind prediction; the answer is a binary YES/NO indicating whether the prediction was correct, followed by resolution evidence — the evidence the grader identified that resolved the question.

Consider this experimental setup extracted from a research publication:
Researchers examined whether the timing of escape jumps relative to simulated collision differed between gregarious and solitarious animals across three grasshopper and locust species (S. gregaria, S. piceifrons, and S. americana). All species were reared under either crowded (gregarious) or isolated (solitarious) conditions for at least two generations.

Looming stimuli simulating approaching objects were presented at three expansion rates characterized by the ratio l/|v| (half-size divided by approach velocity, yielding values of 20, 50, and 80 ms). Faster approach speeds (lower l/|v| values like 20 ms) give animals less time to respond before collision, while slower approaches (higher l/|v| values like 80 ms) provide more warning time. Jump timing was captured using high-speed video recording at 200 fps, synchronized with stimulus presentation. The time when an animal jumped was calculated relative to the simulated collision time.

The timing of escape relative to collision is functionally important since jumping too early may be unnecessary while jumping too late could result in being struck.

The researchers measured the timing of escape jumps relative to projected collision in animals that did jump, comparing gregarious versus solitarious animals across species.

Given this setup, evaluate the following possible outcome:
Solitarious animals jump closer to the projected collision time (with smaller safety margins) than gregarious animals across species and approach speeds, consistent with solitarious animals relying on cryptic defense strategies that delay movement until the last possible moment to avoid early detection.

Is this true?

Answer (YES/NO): NO